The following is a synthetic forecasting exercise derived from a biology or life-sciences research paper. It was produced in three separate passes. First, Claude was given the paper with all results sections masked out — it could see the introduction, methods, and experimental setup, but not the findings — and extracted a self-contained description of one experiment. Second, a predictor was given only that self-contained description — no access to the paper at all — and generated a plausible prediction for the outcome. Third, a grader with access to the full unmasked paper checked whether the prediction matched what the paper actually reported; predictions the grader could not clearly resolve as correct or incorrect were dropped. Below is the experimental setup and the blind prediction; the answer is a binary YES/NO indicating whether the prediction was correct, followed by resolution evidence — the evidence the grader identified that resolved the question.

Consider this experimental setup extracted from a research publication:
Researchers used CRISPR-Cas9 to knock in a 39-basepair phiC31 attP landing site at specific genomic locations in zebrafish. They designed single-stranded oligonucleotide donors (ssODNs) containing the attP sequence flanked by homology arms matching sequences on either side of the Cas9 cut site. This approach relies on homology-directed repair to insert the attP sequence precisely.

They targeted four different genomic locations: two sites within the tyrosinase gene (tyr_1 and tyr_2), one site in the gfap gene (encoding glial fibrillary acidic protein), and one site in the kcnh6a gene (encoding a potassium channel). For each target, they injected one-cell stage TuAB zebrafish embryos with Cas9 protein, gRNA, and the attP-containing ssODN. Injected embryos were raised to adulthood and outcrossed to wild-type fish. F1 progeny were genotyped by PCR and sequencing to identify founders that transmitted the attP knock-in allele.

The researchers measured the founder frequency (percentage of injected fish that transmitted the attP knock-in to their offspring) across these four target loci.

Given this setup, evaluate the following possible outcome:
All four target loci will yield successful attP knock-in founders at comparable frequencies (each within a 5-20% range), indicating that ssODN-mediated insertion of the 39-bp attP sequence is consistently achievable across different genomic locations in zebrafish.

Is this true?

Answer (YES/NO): NO